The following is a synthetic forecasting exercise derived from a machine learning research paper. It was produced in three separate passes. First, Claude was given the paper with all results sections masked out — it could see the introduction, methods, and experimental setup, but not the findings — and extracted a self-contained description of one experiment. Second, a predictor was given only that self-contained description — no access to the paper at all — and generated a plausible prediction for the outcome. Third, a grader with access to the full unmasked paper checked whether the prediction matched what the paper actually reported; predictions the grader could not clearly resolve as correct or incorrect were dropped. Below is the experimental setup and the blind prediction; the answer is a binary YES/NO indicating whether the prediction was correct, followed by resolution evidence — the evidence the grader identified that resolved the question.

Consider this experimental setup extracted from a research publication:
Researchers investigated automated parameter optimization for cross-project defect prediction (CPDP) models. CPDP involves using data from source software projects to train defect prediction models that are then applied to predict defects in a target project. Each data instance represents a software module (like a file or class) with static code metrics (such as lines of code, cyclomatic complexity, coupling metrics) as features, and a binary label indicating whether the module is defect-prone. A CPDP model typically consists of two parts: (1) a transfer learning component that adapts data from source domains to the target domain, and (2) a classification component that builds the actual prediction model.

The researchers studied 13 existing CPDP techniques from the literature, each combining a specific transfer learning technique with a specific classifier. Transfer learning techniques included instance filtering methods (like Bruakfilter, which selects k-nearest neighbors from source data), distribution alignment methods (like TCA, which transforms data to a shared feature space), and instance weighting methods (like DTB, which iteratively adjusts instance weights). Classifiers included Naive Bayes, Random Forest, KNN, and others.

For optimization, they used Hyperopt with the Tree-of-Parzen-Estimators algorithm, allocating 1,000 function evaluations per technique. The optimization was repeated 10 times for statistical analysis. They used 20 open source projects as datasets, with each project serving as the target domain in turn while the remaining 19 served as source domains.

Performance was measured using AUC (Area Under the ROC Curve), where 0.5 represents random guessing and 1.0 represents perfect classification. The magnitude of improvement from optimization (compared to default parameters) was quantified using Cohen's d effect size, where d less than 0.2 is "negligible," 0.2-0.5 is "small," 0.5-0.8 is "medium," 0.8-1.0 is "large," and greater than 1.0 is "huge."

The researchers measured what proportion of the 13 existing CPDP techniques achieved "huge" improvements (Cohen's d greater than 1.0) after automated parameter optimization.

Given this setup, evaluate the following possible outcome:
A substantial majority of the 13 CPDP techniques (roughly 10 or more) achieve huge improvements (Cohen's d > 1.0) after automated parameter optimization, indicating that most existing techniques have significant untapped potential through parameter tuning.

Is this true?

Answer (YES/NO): YES